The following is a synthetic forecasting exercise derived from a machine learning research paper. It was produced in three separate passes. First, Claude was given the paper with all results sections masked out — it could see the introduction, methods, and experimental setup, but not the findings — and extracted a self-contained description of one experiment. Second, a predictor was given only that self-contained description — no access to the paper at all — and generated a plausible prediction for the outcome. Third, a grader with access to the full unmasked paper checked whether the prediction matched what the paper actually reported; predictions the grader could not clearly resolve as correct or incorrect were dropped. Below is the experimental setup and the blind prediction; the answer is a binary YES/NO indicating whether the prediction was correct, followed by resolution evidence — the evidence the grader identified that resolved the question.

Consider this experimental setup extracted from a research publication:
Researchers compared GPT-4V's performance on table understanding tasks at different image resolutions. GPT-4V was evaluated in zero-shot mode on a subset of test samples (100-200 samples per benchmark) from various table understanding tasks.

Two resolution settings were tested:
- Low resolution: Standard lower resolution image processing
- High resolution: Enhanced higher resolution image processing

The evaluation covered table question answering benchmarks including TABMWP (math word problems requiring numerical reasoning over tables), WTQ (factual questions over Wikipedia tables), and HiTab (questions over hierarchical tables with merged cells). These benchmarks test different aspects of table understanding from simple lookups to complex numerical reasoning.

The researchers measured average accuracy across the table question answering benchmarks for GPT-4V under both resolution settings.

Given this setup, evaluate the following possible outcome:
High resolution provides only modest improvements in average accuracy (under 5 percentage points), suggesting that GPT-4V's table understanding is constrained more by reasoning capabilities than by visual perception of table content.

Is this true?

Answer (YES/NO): NO